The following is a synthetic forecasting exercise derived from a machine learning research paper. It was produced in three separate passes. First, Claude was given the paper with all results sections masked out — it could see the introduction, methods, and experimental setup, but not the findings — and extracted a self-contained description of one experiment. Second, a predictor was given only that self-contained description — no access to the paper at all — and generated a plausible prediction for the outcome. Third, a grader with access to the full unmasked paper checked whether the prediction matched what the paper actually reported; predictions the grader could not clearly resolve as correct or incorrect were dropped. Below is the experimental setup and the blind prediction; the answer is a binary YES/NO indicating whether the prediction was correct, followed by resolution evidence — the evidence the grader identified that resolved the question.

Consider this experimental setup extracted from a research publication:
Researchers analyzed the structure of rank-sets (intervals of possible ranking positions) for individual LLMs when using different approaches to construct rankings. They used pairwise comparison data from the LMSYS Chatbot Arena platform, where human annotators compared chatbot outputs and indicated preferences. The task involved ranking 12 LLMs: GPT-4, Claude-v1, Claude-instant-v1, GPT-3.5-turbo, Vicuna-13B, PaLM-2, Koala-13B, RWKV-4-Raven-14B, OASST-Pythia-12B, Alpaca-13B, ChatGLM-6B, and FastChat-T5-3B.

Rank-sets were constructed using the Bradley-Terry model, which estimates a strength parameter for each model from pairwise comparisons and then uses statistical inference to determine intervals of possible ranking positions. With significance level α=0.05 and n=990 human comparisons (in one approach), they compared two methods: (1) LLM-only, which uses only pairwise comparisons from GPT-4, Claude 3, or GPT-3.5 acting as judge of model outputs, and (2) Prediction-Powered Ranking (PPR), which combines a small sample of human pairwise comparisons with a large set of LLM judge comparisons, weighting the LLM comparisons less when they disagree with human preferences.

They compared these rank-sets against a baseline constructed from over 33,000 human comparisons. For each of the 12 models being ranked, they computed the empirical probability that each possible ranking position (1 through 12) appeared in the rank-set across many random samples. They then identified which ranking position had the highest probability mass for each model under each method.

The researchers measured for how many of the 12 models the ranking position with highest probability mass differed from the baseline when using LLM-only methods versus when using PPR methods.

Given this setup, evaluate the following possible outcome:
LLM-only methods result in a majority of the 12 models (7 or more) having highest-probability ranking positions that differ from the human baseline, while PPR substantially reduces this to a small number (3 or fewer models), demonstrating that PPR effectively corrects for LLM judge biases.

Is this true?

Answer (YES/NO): YES